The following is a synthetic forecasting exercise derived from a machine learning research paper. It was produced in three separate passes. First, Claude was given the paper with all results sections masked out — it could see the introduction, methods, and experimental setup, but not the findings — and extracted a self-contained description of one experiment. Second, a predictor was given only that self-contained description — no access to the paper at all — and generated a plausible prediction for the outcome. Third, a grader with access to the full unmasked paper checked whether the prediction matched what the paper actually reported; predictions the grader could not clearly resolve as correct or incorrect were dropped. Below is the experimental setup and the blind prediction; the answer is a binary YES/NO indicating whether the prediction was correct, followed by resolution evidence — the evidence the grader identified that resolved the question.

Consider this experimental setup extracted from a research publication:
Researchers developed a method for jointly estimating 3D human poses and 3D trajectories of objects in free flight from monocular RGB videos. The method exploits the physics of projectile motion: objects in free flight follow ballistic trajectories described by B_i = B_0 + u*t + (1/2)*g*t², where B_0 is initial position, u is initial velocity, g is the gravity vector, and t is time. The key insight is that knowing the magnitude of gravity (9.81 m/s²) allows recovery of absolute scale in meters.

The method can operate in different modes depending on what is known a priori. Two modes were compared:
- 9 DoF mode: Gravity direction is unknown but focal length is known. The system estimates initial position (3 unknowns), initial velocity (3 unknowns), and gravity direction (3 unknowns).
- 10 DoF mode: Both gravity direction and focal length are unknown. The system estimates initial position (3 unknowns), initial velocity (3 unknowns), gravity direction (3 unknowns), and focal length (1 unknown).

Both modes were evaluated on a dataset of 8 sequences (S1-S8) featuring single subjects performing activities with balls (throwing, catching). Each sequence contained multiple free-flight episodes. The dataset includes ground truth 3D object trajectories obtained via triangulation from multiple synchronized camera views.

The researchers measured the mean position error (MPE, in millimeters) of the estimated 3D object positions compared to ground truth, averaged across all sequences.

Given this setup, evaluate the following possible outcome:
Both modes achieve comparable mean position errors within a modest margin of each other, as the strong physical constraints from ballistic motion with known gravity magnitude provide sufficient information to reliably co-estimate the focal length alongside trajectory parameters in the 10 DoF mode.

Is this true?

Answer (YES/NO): YES